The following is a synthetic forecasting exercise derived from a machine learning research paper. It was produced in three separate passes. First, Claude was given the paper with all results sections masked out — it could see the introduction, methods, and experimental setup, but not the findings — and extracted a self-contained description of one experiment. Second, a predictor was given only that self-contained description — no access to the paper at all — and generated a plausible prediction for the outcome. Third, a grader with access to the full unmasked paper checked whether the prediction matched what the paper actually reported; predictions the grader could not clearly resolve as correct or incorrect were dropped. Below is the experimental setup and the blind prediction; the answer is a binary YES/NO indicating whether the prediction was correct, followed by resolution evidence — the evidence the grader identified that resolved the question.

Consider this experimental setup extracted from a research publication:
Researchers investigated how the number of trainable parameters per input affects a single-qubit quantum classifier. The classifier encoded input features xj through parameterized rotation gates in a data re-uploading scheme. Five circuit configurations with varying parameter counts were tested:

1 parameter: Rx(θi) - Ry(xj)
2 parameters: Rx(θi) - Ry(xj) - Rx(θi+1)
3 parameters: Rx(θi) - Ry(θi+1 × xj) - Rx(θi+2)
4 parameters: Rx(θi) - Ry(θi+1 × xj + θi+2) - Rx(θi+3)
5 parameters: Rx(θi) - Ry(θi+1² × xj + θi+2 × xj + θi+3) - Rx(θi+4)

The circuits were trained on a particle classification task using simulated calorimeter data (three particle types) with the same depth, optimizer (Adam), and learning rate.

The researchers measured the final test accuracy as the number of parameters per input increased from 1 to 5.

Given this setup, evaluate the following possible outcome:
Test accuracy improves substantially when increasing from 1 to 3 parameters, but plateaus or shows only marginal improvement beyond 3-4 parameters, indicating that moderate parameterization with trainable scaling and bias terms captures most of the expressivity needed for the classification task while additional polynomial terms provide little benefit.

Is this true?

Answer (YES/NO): NO